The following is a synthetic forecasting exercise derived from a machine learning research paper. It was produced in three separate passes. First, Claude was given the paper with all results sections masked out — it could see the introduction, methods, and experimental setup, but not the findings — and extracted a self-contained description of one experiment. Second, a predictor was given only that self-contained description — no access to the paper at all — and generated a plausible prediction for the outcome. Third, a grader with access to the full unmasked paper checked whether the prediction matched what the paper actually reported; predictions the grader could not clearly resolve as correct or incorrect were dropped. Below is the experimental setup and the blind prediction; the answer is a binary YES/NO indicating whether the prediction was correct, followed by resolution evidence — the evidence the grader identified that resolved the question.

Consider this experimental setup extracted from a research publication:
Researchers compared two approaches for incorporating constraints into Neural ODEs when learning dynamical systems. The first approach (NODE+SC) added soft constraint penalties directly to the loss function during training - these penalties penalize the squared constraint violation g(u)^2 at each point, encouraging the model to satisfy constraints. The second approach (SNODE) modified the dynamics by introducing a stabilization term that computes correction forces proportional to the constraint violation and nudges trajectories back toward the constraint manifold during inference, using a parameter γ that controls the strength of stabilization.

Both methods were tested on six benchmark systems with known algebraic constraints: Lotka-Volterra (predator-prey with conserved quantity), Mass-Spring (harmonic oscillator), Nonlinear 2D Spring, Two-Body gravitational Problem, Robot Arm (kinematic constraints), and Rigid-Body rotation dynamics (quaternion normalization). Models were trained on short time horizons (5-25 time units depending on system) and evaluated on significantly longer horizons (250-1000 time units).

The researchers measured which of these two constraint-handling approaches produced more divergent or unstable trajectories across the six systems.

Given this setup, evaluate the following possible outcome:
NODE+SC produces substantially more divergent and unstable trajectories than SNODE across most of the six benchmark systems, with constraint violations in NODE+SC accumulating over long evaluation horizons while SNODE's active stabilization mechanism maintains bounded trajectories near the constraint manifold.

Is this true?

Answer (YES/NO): NO